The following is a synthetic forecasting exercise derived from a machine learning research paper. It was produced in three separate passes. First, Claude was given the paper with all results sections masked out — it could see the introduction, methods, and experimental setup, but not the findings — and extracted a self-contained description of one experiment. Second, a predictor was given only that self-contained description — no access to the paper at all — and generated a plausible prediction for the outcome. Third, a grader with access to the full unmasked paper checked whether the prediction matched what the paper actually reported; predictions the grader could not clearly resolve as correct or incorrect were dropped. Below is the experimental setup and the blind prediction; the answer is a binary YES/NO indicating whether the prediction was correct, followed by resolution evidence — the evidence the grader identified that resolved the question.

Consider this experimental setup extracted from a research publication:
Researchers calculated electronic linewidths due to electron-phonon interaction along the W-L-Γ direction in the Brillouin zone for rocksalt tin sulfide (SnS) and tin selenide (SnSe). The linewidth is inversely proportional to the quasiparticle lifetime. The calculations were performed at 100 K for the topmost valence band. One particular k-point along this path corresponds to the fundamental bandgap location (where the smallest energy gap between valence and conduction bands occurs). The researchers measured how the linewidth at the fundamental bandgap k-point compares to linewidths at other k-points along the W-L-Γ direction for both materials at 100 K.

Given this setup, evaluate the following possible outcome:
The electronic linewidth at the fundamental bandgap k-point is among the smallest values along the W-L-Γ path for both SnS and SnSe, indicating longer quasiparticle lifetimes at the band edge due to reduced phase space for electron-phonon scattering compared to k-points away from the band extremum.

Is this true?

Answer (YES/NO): YES